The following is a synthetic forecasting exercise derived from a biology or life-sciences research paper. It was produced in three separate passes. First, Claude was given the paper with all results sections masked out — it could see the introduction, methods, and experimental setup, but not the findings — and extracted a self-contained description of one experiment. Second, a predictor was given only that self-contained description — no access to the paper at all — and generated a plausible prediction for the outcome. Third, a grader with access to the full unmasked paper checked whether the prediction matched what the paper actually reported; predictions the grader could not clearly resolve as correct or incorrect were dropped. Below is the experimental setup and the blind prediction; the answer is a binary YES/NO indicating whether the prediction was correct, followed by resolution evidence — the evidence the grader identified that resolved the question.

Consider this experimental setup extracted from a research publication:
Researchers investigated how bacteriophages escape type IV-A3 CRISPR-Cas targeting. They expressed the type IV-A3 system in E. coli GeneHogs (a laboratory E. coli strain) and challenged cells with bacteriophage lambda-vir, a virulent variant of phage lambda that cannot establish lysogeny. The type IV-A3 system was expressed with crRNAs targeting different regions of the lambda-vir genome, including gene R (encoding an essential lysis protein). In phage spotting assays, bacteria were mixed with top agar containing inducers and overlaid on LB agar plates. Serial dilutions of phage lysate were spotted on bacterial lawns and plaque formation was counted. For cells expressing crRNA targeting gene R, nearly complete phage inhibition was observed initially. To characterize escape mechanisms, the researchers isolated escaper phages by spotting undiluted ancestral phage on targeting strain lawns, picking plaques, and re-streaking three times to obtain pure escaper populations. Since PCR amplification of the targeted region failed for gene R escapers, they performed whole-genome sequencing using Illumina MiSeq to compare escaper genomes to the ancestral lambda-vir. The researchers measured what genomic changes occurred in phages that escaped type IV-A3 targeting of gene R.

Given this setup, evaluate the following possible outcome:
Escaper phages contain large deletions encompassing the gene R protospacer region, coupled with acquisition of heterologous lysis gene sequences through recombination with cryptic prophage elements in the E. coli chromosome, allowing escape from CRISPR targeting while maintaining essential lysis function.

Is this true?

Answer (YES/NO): YES